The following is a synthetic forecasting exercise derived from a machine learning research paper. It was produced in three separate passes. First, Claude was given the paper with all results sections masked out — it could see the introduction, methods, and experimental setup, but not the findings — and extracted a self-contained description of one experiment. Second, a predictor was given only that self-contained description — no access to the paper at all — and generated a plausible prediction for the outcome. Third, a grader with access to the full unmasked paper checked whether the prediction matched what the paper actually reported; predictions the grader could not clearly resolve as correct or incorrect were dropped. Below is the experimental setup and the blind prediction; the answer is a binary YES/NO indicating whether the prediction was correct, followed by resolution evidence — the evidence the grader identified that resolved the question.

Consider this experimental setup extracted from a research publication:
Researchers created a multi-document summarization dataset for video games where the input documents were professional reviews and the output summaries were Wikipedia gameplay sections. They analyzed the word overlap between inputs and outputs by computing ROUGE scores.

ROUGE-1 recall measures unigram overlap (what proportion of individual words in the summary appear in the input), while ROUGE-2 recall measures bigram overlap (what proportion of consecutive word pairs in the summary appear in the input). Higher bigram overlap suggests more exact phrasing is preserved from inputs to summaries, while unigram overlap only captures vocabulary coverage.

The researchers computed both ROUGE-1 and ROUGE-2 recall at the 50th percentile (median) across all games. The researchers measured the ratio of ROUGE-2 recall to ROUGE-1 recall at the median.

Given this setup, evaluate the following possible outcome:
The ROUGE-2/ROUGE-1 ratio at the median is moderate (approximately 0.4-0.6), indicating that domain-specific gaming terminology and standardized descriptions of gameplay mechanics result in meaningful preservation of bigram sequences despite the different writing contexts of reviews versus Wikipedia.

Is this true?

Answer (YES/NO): NO